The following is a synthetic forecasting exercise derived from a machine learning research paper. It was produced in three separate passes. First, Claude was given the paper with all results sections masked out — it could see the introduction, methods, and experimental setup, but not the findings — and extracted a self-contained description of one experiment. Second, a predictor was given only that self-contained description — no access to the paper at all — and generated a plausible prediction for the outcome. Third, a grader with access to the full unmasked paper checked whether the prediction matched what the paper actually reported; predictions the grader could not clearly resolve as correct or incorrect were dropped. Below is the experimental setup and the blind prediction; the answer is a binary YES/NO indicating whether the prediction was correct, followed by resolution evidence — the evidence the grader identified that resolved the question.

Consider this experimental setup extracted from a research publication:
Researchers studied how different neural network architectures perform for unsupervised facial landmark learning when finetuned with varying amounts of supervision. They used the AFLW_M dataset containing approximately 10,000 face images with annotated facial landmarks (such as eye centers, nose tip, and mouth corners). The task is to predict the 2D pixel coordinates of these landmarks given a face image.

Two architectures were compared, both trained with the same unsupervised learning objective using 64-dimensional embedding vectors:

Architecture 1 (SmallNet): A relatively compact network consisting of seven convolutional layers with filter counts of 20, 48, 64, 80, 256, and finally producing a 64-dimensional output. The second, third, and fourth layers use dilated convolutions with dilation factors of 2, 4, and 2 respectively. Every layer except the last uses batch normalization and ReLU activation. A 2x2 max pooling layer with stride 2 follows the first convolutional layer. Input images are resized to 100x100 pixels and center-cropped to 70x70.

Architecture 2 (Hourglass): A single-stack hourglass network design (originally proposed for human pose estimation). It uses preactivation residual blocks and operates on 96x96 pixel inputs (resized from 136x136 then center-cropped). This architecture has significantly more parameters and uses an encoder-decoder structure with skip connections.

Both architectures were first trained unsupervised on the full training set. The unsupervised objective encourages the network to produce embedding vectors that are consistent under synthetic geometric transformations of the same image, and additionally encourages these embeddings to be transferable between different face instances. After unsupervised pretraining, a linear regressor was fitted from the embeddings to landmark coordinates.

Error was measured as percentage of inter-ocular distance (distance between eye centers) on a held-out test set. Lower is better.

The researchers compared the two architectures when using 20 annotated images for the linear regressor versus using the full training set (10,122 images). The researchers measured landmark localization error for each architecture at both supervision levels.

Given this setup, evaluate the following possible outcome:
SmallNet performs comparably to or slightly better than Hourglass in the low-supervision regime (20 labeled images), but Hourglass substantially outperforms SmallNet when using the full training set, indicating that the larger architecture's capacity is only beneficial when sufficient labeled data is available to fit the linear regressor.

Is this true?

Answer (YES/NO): YES